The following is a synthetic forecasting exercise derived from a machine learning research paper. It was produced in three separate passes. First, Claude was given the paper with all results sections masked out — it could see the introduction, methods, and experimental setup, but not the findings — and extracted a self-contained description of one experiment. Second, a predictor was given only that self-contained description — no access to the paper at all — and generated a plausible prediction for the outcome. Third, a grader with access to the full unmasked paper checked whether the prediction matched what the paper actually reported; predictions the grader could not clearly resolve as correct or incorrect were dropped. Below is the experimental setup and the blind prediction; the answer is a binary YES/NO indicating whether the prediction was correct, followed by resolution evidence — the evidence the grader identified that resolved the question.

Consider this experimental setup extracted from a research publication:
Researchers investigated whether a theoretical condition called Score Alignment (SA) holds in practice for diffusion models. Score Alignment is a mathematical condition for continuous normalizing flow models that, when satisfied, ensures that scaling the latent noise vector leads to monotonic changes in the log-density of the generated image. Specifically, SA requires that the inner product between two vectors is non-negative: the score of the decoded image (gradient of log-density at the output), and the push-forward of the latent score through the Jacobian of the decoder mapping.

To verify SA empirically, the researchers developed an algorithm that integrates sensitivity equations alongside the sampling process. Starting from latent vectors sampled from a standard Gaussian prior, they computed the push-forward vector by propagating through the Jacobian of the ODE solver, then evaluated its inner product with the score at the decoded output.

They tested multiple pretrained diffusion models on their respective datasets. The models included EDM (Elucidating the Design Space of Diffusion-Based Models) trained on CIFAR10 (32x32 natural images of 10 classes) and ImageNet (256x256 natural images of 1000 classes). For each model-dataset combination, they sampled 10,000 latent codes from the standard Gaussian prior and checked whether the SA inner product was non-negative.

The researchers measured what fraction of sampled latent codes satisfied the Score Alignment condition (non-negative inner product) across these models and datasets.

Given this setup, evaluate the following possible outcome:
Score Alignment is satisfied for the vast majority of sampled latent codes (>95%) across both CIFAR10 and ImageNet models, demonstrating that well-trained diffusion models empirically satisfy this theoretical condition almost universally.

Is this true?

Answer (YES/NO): YES